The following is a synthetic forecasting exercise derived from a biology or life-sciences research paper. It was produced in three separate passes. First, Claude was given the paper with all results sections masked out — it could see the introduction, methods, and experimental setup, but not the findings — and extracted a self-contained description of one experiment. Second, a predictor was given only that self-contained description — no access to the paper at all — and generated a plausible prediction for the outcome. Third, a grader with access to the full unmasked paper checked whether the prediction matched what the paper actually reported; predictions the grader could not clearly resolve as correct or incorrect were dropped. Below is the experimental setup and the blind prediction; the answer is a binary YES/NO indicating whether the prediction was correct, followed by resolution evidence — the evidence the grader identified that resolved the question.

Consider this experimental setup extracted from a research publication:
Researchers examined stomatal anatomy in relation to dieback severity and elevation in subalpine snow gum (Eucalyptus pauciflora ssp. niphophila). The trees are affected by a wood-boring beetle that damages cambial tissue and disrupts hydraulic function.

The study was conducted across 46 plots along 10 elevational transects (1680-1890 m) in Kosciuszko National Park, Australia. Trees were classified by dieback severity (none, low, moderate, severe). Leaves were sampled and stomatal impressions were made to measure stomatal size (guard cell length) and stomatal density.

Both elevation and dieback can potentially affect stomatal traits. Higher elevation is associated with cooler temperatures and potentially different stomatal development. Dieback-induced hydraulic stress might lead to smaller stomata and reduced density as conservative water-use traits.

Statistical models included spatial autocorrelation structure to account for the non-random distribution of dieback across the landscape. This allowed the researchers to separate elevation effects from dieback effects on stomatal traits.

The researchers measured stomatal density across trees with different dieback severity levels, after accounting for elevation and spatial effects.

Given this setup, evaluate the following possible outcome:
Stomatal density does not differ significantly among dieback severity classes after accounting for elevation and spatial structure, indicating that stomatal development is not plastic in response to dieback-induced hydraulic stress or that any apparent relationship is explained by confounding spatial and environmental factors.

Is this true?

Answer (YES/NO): YES